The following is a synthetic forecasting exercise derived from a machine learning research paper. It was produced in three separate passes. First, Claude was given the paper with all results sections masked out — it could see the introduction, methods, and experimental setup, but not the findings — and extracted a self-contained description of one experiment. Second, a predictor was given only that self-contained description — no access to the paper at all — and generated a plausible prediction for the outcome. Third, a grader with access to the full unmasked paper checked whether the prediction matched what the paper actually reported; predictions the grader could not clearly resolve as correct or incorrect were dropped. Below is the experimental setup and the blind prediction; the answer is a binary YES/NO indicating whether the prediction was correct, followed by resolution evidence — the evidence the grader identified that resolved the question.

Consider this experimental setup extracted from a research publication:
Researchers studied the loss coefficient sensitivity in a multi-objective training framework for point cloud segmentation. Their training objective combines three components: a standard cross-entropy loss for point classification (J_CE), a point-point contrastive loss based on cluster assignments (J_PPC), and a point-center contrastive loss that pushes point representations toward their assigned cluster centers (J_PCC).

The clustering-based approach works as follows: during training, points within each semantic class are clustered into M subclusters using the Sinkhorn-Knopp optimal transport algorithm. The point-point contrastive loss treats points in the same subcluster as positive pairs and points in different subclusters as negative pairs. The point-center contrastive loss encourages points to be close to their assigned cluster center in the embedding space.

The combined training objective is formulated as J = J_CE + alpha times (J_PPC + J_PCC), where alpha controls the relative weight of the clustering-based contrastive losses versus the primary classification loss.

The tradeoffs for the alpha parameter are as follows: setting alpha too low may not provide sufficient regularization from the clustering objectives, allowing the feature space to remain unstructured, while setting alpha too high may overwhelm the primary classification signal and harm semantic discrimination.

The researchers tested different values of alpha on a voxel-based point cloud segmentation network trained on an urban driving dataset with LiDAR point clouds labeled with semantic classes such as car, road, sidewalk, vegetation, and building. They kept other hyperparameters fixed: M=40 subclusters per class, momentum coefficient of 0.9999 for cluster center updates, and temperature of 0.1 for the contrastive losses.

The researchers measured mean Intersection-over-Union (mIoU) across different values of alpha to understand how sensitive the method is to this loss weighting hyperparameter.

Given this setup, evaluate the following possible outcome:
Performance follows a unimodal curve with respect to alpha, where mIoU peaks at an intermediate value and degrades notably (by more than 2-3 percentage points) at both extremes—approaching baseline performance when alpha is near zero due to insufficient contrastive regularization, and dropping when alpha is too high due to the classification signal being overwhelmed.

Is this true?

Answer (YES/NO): NO